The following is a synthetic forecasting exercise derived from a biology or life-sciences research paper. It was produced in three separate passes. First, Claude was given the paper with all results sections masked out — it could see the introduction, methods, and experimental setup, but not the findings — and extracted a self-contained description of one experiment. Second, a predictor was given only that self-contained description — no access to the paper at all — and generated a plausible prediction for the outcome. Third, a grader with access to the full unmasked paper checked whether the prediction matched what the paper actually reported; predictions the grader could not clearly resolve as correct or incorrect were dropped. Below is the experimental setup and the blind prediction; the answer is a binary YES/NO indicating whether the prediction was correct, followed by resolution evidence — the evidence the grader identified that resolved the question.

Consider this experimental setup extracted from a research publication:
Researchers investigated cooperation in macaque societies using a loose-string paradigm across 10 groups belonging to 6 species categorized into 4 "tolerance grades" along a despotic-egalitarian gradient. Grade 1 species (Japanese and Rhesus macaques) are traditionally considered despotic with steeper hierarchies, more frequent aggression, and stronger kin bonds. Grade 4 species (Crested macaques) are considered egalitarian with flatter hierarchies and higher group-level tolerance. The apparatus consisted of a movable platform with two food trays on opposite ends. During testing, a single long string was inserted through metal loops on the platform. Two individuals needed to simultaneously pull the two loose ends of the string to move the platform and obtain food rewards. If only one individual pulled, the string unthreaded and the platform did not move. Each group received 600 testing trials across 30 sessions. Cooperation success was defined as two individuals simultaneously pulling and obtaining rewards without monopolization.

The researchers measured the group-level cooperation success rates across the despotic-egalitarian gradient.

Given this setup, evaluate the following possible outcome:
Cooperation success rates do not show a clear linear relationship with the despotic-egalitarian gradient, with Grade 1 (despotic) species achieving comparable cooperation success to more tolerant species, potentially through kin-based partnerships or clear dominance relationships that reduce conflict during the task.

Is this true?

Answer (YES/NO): NO